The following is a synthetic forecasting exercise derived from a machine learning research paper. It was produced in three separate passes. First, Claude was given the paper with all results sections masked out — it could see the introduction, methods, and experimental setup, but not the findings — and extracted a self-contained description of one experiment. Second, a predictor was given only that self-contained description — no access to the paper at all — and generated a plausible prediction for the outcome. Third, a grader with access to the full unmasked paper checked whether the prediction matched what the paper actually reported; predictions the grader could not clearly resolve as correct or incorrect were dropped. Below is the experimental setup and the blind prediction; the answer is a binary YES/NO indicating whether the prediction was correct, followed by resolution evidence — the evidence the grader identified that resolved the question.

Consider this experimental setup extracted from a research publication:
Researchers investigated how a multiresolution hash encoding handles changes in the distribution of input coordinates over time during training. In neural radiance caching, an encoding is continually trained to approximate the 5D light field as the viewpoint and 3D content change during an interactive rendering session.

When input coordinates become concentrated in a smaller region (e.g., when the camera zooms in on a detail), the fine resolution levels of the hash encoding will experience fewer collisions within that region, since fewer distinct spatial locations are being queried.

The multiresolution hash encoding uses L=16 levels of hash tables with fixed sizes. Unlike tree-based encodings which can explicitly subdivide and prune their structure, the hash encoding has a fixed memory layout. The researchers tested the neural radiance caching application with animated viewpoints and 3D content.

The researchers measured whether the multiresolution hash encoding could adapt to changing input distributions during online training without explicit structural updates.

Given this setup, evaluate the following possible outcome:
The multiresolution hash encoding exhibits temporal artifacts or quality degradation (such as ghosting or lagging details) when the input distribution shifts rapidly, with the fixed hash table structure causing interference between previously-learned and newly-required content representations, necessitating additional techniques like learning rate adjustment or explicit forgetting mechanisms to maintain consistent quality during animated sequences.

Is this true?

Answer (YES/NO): NO